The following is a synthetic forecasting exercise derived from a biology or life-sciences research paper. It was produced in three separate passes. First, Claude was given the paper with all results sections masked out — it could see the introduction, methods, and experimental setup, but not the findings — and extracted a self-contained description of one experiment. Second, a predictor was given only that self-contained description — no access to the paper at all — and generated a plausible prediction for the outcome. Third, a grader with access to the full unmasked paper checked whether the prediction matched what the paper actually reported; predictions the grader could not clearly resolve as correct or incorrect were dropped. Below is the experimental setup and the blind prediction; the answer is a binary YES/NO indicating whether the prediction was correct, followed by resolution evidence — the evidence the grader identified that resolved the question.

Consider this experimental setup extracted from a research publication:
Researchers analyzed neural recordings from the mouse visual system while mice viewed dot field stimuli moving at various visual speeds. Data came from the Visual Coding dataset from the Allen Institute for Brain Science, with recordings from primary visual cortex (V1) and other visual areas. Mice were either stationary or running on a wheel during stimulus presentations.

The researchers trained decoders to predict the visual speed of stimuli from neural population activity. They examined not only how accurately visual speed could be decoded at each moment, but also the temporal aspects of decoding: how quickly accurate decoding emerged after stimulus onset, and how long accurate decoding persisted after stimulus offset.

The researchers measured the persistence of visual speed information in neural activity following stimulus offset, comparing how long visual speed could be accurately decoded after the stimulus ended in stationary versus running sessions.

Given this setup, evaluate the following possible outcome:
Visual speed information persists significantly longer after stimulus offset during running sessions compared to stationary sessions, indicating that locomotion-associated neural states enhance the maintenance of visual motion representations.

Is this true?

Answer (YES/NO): YES